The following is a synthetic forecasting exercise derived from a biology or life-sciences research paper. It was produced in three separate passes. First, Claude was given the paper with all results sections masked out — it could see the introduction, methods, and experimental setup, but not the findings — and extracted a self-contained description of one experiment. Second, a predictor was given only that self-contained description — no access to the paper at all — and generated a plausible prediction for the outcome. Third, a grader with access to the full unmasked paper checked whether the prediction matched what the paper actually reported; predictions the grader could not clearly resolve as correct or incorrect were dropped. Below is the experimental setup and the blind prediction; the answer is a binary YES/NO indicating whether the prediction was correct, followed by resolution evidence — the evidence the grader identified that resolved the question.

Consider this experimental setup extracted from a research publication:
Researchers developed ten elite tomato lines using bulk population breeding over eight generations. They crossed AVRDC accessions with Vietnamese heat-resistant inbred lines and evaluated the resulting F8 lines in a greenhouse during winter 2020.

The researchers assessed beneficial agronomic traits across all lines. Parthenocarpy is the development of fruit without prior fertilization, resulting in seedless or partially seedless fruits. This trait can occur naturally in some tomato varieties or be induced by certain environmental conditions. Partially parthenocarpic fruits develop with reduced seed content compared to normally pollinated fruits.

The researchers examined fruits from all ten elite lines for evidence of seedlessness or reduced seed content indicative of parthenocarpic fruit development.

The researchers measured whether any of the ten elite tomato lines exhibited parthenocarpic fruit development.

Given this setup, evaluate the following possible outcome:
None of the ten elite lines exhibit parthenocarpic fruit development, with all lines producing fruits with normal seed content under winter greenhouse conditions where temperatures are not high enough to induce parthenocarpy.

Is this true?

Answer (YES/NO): NO